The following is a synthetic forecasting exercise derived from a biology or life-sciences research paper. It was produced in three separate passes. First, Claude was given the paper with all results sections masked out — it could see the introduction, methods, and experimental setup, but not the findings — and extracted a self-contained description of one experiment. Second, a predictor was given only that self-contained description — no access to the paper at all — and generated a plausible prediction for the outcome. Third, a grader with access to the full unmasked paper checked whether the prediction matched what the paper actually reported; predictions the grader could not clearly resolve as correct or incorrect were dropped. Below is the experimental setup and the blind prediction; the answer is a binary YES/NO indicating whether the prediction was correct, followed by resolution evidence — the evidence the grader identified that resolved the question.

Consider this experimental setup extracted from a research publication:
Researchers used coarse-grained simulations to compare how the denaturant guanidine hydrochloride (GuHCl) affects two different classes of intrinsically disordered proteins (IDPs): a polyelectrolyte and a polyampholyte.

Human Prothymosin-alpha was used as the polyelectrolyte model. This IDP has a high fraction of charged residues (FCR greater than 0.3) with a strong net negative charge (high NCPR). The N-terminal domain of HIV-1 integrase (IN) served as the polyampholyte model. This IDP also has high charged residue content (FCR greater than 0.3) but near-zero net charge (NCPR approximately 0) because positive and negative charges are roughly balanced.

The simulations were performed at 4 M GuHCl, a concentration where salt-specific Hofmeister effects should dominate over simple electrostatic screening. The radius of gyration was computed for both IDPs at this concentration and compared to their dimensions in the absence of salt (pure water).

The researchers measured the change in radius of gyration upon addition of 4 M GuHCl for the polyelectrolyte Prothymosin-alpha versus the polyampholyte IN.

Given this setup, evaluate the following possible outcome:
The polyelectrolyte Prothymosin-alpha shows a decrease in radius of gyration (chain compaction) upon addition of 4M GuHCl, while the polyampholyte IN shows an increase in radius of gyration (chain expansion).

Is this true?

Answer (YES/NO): NO